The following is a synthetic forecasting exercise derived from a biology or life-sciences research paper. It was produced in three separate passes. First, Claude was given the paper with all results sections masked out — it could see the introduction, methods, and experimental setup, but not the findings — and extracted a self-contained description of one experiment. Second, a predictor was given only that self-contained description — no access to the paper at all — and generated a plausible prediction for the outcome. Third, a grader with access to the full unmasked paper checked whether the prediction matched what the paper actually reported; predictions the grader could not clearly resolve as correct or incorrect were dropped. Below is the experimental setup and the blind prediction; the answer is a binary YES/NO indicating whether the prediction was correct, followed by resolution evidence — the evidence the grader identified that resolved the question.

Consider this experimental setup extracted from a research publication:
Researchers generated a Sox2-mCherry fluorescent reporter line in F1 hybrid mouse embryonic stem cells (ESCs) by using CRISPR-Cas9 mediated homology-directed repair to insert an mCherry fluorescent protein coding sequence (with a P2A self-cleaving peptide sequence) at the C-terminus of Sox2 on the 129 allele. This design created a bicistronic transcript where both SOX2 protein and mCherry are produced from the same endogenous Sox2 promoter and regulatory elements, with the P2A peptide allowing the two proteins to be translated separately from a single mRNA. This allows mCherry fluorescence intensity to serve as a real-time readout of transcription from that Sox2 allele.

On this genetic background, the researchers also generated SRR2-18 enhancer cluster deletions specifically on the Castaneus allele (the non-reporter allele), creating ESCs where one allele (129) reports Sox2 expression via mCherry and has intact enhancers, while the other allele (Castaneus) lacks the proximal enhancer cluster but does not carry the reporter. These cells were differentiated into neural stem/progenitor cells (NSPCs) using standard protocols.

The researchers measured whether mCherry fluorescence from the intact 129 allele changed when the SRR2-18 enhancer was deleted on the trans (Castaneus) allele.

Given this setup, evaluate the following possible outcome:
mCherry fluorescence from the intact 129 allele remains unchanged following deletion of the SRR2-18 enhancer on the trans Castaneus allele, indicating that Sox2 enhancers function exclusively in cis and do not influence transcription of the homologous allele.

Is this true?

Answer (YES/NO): YES